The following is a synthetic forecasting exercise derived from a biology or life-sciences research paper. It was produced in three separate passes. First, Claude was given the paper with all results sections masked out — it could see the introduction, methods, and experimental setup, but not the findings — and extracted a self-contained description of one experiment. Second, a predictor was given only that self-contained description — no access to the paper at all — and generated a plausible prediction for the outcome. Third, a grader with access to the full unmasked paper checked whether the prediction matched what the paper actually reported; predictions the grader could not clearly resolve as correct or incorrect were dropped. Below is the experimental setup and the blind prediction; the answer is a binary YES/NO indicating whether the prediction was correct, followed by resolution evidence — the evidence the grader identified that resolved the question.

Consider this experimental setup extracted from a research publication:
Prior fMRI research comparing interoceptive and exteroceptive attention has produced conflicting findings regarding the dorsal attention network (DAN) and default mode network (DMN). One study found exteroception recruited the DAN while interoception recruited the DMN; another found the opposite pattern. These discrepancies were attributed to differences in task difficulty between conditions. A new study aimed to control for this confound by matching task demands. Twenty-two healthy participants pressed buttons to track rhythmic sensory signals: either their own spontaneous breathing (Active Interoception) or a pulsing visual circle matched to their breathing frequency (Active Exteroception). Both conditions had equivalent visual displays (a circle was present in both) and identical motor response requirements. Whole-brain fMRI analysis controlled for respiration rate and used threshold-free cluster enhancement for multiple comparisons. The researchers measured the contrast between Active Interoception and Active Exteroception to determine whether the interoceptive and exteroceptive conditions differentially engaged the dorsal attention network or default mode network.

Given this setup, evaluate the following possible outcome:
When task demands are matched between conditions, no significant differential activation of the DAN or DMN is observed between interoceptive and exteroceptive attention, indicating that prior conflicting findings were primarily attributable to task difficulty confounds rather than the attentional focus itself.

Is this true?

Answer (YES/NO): NO